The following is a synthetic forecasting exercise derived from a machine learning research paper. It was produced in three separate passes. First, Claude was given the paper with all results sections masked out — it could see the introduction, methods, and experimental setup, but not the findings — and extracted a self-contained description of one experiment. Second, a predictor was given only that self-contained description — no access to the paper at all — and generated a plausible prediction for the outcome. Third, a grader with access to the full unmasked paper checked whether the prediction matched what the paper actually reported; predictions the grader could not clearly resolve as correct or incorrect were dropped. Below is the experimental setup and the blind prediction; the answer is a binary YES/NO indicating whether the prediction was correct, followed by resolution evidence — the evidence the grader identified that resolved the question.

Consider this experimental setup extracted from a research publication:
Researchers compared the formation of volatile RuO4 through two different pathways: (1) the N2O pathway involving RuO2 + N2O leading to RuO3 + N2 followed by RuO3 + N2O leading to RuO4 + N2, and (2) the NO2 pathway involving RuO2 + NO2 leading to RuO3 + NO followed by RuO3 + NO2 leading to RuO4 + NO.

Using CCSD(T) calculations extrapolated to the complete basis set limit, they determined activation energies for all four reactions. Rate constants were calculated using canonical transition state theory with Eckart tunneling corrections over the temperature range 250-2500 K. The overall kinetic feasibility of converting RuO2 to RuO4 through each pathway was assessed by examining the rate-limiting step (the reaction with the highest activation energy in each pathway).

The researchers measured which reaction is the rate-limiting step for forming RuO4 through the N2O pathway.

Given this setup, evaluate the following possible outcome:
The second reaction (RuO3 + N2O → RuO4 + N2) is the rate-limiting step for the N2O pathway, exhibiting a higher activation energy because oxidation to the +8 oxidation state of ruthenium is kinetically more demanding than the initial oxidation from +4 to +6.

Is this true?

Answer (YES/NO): YES